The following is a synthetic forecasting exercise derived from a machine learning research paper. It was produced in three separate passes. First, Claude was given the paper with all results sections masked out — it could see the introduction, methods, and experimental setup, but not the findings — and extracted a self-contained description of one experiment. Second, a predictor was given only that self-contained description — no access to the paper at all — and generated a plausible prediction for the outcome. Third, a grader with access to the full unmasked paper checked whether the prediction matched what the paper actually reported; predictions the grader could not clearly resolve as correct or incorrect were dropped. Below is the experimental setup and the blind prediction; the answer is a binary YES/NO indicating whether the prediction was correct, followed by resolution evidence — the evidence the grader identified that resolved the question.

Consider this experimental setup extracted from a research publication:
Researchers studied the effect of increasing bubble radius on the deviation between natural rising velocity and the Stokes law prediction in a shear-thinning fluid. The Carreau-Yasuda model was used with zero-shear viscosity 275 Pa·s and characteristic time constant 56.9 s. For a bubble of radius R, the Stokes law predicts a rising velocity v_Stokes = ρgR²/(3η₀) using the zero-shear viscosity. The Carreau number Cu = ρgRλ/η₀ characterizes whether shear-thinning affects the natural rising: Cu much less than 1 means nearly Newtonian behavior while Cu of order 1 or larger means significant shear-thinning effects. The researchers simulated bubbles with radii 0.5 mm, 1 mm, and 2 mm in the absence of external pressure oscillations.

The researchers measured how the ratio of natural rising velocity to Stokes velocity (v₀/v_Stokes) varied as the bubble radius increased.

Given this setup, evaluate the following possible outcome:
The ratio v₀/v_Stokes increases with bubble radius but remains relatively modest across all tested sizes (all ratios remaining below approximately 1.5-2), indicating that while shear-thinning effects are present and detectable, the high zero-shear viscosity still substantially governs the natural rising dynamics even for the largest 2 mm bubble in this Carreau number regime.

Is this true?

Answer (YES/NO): NO